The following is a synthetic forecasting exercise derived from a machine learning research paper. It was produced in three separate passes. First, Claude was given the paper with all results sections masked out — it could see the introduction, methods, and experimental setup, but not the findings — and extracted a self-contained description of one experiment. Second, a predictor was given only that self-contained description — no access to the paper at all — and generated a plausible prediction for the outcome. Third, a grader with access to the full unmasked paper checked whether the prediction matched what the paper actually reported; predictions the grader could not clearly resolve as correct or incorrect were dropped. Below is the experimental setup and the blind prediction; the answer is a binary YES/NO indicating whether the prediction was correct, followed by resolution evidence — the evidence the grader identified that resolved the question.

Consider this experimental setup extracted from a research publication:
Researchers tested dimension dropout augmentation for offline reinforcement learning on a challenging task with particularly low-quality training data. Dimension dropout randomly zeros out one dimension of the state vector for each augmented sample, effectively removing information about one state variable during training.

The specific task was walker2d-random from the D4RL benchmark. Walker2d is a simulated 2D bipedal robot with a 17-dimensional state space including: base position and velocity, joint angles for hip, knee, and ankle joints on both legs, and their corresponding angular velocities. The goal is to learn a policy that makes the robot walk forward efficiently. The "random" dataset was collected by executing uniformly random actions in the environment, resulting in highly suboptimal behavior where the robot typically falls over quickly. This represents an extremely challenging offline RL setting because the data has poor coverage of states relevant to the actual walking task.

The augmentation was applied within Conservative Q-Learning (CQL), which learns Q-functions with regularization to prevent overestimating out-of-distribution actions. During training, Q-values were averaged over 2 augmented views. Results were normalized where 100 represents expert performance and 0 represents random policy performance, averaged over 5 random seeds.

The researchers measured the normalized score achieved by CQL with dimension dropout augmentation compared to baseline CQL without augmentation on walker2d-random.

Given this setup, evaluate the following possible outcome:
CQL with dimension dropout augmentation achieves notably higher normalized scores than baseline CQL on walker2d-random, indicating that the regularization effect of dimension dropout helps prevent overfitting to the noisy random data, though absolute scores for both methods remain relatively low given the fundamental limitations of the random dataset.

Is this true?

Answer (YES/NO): NO